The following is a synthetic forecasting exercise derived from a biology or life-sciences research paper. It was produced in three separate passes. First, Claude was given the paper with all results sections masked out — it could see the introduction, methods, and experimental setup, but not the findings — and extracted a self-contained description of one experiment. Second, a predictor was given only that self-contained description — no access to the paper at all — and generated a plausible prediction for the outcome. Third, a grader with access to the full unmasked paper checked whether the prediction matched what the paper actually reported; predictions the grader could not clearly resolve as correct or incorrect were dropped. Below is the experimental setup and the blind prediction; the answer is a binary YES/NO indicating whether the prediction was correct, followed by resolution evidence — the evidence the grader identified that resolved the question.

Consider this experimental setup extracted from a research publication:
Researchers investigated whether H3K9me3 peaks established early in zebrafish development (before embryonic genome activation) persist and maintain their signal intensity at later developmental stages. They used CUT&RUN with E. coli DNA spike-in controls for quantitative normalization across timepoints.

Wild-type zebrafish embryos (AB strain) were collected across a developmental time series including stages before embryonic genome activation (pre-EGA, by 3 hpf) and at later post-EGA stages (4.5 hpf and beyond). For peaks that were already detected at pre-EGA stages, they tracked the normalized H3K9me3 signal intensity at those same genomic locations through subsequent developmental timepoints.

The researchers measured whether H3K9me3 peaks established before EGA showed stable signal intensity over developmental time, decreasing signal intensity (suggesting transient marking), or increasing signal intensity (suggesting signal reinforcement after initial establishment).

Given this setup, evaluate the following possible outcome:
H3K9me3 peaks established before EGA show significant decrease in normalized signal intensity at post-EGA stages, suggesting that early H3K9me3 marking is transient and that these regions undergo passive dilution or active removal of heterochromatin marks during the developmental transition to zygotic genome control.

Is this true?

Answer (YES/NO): NO